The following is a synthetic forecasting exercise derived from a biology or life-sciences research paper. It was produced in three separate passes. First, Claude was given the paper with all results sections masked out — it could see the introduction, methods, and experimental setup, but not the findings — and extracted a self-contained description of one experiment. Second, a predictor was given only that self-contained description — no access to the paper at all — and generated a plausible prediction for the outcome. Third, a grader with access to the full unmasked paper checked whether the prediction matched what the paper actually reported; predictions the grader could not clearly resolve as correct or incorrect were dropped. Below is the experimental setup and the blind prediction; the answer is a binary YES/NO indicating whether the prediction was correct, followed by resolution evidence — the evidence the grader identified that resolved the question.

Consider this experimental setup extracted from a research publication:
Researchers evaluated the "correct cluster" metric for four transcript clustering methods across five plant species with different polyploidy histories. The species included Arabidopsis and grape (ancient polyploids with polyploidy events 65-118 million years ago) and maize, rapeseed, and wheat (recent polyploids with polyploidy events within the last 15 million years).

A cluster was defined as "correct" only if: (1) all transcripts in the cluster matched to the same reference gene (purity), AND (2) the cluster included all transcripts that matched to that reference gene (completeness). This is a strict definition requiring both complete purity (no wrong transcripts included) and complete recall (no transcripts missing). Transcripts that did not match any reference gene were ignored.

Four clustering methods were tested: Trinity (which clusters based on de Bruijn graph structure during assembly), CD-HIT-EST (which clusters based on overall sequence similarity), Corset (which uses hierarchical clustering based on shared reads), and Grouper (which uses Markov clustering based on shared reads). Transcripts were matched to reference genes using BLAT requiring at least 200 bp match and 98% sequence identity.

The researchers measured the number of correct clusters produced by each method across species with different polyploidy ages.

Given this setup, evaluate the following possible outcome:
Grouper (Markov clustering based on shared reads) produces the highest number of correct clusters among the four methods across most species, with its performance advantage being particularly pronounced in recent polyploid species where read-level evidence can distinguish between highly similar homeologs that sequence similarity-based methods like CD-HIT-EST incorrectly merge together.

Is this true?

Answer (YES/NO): NO